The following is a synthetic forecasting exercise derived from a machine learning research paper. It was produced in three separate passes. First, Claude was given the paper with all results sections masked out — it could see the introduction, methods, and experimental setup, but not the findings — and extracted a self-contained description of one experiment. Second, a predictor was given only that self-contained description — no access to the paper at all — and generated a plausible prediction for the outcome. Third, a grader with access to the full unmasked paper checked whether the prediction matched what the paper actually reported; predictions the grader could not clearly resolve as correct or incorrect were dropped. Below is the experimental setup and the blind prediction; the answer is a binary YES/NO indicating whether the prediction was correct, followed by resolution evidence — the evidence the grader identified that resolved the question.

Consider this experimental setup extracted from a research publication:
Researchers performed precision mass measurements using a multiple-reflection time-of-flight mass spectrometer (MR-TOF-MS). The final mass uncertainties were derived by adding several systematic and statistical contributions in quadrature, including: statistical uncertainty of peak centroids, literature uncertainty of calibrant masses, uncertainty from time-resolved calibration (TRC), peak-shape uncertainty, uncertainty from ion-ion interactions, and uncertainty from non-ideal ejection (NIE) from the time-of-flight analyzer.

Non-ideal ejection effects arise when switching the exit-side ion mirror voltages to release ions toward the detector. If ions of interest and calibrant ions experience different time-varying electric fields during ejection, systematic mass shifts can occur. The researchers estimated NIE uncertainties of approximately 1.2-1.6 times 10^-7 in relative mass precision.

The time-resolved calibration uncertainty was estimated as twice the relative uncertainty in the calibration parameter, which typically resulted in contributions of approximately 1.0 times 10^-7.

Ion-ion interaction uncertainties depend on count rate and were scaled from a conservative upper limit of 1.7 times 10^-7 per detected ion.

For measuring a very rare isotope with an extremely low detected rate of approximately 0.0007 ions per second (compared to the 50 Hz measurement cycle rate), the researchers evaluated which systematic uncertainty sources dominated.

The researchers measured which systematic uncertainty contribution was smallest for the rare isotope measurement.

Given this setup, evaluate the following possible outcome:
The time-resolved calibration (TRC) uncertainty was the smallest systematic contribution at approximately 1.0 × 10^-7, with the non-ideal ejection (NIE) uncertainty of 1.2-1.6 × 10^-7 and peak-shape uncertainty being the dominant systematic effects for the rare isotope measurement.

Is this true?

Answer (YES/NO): NO